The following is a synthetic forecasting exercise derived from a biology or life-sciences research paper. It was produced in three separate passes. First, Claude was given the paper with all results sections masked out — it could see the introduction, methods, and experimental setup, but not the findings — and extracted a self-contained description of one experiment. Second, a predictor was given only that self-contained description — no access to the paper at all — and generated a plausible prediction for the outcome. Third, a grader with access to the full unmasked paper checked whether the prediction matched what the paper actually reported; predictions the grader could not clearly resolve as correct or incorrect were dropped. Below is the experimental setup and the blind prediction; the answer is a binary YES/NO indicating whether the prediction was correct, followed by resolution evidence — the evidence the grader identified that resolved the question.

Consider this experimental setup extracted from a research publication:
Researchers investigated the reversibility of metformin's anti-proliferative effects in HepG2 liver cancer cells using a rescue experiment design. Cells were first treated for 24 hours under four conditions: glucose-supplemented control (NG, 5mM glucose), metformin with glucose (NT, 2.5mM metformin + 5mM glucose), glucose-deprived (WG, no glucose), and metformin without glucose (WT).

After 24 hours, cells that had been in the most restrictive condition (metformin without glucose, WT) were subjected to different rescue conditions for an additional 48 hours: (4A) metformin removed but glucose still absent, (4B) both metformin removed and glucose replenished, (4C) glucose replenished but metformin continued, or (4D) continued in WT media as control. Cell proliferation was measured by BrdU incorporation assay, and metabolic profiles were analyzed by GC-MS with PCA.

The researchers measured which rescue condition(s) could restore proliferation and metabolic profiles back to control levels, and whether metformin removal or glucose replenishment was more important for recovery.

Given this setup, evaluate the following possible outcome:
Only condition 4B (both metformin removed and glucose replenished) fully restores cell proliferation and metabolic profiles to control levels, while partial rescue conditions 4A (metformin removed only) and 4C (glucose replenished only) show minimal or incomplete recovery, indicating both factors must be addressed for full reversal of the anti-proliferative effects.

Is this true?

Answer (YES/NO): NO